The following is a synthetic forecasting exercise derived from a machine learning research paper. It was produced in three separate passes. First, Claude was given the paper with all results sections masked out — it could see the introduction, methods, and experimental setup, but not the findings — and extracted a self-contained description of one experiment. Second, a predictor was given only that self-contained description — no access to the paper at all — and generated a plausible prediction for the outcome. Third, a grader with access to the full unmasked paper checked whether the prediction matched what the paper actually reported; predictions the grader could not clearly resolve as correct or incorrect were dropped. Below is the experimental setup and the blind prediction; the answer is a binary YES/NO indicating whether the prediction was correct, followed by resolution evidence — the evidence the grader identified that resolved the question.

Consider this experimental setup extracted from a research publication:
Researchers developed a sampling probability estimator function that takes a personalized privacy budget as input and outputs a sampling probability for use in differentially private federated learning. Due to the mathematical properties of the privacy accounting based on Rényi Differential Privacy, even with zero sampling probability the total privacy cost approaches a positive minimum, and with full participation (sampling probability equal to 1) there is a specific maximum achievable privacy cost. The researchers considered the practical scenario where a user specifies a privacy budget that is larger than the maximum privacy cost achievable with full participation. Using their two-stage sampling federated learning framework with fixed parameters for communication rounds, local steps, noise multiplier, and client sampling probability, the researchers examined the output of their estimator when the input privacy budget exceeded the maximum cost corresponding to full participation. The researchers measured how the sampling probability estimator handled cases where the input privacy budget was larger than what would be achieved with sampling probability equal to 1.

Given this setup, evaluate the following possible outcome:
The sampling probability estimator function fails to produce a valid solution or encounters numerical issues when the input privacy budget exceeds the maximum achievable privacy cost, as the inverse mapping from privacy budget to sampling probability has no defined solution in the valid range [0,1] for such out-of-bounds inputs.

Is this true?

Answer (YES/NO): NO